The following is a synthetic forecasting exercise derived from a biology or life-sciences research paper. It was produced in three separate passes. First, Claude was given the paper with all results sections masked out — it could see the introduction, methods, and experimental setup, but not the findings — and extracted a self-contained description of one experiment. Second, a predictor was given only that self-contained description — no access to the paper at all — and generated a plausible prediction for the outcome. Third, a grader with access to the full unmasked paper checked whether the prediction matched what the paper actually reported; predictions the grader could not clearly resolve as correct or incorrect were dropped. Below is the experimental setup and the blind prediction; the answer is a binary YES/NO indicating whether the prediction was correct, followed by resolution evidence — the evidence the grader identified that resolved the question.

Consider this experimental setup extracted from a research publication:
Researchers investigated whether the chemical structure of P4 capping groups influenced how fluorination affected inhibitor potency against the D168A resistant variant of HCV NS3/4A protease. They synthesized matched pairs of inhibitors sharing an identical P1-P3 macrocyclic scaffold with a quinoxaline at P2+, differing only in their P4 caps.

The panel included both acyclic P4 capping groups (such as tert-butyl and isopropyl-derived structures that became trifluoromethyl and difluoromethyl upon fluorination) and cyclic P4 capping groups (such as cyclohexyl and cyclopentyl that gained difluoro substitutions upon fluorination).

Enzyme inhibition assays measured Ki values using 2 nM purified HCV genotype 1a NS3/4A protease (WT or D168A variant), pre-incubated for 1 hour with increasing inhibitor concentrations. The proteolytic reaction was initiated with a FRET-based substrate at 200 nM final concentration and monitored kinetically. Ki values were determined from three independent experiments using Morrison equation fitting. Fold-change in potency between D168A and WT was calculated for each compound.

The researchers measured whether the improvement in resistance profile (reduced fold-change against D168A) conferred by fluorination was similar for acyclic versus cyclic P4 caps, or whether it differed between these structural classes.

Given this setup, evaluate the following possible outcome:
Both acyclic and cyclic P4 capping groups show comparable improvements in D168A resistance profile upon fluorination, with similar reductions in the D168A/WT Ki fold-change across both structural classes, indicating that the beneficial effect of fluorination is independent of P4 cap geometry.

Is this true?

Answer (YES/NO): NO